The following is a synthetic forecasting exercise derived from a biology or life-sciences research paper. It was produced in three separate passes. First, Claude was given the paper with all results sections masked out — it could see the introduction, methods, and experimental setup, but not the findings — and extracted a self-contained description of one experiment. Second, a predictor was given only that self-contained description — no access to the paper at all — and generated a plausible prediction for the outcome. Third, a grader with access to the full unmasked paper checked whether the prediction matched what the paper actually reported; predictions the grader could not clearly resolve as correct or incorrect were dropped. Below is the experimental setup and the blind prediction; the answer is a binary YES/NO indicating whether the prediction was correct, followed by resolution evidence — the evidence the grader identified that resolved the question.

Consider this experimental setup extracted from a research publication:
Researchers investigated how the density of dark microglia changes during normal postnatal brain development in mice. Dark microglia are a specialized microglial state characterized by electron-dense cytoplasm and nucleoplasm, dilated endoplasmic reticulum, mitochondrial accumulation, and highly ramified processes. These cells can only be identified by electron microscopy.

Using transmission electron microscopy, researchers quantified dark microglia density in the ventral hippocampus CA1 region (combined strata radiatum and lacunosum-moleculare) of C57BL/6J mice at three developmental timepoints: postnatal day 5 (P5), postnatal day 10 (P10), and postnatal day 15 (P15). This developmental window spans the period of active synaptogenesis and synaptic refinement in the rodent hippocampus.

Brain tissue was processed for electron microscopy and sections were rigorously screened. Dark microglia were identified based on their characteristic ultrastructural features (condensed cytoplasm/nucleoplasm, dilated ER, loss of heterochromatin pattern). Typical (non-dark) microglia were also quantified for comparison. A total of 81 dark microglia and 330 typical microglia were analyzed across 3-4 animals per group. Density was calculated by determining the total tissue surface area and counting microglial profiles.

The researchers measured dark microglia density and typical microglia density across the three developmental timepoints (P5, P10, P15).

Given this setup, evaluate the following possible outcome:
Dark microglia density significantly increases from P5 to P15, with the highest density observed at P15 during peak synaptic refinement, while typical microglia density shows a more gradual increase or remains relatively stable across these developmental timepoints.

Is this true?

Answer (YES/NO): NO